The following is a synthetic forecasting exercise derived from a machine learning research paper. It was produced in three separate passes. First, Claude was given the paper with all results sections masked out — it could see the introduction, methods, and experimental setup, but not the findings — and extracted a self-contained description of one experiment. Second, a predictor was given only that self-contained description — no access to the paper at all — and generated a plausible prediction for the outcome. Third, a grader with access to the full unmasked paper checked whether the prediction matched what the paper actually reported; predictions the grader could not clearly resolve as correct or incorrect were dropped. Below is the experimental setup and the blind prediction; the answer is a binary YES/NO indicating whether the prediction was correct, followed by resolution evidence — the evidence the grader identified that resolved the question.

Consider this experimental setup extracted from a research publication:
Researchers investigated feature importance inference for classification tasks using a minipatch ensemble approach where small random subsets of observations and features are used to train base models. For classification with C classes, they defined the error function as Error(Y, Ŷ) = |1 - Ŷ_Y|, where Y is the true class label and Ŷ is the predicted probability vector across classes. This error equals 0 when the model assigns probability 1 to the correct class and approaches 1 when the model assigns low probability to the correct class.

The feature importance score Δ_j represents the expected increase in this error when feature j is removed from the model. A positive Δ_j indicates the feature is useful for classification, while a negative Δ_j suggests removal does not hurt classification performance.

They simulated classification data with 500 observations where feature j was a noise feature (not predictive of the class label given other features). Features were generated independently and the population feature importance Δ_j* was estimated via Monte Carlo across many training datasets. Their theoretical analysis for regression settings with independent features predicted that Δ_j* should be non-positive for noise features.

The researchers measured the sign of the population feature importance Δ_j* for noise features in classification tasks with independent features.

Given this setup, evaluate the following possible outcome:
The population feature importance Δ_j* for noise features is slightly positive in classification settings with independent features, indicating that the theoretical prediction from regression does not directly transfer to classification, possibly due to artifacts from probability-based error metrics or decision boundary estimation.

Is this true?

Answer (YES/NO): NO